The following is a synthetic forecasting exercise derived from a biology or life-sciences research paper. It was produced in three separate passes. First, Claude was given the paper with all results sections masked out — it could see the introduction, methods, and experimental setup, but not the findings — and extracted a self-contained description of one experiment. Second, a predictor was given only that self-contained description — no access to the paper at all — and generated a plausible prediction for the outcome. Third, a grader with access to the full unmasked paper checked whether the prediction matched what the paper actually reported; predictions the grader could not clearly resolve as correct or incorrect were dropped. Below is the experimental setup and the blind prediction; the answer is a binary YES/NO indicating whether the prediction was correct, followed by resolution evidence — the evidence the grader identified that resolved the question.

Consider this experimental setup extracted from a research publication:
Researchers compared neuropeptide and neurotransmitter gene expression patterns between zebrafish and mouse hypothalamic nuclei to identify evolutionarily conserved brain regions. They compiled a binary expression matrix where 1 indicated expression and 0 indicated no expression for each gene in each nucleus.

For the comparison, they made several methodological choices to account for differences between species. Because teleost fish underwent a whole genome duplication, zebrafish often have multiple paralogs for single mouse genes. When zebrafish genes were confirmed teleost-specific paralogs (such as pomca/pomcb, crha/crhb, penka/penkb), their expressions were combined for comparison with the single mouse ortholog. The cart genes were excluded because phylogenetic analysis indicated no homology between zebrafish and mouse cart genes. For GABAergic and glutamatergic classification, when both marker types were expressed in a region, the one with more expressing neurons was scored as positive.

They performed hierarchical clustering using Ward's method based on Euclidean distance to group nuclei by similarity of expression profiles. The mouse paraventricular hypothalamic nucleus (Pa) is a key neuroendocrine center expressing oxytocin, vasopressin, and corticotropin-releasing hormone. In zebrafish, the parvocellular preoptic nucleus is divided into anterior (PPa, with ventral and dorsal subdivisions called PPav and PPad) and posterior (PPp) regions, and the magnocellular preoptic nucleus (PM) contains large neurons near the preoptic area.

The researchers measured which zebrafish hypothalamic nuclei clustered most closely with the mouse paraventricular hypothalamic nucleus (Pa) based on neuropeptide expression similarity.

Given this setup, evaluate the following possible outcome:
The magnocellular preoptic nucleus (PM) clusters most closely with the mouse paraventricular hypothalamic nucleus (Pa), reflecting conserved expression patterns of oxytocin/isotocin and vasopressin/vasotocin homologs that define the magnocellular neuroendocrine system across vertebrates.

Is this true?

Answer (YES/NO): YES